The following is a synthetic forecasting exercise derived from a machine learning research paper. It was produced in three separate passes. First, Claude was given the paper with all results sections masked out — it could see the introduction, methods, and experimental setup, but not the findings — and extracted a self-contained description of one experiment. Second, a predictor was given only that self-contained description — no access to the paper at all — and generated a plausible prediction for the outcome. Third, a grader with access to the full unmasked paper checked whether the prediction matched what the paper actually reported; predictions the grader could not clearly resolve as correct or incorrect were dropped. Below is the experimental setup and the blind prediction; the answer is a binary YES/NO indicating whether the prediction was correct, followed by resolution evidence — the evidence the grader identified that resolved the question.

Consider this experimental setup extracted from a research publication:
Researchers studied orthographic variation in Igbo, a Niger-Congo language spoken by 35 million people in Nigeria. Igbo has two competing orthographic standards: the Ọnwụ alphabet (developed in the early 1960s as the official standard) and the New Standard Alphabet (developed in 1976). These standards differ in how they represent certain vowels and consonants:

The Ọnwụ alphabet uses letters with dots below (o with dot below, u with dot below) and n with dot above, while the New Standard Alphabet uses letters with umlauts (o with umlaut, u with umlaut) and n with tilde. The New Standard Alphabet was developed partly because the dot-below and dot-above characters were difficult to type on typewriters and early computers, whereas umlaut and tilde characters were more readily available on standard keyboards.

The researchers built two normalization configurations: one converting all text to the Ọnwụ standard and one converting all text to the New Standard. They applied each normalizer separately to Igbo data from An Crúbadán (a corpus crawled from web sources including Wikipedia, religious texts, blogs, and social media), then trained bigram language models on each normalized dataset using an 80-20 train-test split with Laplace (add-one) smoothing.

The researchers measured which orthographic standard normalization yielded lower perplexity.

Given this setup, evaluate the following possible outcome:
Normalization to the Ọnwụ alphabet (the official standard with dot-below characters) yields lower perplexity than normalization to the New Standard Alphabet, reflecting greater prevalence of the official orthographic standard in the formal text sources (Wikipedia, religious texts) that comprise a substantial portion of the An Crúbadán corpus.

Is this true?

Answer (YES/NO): NO